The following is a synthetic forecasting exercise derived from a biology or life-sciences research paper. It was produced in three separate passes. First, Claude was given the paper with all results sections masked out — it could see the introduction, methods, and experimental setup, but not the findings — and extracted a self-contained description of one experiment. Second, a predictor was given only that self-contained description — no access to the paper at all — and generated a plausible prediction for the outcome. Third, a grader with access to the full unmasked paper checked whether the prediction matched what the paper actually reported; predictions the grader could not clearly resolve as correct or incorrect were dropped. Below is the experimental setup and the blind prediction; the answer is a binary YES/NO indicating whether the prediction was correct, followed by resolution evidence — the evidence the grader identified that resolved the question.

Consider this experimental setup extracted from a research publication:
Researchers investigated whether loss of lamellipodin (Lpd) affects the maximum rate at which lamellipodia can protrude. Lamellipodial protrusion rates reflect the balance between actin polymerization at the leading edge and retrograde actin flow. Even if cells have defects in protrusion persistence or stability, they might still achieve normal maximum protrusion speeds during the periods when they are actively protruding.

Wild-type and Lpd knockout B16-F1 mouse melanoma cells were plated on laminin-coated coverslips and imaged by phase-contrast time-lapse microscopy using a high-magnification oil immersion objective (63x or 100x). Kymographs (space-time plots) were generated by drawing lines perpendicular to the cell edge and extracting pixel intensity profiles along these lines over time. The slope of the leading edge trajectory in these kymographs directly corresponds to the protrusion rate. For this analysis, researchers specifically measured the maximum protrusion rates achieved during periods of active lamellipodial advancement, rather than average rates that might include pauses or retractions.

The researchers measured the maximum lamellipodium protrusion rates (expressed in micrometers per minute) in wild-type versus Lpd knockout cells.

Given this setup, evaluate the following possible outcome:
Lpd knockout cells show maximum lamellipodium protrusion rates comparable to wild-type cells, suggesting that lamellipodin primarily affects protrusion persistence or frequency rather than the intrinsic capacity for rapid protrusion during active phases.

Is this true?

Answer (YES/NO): YES